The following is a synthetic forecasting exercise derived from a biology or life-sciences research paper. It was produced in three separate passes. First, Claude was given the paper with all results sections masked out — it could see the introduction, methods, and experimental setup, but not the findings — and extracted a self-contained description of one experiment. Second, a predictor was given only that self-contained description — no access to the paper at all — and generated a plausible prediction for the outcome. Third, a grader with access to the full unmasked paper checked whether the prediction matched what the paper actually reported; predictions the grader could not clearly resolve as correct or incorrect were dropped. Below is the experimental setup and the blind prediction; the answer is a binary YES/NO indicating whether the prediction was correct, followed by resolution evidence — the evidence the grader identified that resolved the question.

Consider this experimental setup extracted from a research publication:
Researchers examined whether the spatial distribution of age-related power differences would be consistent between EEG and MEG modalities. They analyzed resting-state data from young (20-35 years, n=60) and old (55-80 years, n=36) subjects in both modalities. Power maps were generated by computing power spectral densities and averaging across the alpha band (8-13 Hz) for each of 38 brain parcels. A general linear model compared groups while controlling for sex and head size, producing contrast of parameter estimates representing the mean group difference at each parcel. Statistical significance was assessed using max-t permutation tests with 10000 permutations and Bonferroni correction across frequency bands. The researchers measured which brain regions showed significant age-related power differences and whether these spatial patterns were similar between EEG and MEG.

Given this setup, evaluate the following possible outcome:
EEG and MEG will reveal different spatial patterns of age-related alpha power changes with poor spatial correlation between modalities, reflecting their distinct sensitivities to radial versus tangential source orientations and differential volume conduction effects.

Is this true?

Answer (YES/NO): NO